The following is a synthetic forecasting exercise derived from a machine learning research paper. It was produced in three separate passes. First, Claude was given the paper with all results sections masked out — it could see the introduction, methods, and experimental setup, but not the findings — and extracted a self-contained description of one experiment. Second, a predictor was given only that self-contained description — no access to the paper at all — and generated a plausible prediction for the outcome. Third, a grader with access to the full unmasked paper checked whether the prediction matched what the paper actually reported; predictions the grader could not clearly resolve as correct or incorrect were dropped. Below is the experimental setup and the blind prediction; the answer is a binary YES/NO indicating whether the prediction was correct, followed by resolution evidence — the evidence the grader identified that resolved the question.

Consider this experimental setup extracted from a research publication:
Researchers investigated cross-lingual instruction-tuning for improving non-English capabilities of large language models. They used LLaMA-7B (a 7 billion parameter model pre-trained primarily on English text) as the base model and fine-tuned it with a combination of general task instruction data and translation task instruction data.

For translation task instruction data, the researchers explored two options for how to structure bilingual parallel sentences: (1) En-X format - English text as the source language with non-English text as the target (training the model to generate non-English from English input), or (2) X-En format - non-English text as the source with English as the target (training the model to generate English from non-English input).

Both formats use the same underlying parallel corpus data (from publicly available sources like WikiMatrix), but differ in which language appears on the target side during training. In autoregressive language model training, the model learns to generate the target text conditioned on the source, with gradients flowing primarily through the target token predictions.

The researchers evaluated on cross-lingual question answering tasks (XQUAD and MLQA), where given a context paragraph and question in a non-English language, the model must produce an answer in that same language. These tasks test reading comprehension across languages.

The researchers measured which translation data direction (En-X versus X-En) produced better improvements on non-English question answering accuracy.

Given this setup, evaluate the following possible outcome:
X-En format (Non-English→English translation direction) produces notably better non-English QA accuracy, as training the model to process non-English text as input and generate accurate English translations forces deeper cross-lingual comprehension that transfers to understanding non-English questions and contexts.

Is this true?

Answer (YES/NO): NO